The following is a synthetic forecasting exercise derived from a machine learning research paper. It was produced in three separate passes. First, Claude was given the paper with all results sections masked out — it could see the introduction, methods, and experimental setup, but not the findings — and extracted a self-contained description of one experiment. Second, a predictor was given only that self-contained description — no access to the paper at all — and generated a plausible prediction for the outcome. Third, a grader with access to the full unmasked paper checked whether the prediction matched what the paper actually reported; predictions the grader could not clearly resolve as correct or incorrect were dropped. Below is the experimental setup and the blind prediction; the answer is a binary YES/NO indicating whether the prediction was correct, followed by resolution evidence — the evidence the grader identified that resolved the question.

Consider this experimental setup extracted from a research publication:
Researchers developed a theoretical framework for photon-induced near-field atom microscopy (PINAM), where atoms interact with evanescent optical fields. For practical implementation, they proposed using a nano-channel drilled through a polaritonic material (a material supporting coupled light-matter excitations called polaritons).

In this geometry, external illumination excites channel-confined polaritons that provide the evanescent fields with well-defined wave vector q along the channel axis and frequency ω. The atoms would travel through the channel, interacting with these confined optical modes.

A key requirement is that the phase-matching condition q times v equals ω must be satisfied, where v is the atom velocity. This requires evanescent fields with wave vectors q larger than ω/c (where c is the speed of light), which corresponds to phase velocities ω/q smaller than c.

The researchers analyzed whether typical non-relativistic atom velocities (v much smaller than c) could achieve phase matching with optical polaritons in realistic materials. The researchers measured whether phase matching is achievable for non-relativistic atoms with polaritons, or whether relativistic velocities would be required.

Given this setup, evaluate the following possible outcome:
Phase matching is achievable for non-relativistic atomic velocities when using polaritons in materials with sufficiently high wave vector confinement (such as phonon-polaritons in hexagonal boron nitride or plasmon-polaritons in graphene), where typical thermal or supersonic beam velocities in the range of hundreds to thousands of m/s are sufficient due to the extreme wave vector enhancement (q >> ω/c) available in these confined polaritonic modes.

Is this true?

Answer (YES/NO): NO